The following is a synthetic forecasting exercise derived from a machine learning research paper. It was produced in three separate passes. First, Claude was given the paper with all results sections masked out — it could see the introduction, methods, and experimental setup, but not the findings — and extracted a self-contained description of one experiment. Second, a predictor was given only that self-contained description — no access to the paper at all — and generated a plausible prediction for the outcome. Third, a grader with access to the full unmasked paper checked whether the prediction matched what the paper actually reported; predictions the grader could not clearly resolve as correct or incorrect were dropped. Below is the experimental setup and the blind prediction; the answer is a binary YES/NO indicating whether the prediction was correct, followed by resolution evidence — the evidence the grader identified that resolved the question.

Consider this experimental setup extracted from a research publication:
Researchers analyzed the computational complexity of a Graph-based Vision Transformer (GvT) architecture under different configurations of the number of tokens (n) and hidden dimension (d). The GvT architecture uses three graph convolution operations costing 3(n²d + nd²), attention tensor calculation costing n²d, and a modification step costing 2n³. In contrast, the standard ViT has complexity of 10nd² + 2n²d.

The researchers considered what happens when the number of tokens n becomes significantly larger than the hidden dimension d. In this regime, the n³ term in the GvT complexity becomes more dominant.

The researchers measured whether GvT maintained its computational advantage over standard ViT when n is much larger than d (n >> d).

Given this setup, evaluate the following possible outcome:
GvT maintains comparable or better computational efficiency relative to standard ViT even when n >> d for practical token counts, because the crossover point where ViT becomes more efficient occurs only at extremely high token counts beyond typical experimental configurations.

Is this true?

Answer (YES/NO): NO